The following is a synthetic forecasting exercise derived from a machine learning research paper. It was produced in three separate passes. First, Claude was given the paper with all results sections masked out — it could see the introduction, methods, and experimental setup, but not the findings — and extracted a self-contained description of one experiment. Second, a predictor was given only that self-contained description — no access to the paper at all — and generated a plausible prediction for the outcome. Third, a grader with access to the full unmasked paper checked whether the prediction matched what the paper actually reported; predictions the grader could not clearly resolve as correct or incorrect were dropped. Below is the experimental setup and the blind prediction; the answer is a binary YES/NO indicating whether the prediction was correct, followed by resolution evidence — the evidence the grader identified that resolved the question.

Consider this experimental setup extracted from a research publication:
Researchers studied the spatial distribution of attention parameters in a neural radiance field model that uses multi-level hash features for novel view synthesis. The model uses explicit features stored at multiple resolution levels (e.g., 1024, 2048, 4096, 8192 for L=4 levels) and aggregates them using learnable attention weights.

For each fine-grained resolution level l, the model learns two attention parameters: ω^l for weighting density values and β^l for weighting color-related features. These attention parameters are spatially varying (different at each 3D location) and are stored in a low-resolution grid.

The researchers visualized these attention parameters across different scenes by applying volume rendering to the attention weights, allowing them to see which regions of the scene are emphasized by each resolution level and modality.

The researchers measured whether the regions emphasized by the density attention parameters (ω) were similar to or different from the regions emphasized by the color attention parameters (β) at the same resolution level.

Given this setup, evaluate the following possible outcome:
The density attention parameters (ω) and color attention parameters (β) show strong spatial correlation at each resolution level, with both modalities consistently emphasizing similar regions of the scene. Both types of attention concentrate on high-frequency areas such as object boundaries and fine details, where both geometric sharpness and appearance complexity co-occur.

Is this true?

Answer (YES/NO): NO